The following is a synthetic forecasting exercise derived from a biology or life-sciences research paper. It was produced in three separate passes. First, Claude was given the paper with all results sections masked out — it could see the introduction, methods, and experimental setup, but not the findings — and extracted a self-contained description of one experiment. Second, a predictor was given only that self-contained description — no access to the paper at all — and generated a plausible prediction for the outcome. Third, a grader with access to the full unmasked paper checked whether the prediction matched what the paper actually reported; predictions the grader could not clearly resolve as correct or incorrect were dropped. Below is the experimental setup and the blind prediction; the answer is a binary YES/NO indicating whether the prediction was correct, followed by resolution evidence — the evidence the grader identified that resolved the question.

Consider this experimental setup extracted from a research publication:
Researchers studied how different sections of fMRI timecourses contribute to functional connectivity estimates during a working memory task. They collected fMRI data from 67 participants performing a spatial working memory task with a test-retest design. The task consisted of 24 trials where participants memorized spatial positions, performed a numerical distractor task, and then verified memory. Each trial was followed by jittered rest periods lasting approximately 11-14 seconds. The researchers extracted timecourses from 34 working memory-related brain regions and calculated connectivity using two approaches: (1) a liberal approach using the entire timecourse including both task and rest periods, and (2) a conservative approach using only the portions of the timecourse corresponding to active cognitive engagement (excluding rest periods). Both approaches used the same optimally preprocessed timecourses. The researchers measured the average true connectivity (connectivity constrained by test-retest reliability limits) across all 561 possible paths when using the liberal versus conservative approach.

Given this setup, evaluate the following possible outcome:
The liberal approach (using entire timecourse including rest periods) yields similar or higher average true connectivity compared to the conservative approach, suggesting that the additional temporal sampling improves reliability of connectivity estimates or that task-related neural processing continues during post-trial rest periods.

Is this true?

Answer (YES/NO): YES